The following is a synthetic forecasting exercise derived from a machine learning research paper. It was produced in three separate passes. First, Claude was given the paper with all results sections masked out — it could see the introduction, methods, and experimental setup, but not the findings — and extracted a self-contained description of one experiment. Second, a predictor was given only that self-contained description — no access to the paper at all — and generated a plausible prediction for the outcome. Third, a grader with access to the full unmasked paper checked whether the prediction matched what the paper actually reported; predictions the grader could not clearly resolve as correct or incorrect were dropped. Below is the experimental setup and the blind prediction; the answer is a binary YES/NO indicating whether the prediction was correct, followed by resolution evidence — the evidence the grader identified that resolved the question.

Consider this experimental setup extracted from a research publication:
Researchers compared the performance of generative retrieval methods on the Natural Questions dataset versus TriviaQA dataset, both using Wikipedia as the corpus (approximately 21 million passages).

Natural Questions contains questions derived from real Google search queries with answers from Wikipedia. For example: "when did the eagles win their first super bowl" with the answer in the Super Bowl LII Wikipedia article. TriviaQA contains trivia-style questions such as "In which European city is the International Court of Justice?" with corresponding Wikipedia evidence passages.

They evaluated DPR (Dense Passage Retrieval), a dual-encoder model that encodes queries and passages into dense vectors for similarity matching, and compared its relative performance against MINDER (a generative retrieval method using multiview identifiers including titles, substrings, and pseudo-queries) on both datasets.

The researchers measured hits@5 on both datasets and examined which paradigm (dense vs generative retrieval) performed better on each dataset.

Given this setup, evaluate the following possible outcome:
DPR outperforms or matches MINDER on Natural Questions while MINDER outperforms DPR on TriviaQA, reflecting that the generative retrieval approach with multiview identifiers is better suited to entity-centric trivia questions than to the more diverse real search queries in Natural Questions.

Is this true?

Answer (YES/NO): NO